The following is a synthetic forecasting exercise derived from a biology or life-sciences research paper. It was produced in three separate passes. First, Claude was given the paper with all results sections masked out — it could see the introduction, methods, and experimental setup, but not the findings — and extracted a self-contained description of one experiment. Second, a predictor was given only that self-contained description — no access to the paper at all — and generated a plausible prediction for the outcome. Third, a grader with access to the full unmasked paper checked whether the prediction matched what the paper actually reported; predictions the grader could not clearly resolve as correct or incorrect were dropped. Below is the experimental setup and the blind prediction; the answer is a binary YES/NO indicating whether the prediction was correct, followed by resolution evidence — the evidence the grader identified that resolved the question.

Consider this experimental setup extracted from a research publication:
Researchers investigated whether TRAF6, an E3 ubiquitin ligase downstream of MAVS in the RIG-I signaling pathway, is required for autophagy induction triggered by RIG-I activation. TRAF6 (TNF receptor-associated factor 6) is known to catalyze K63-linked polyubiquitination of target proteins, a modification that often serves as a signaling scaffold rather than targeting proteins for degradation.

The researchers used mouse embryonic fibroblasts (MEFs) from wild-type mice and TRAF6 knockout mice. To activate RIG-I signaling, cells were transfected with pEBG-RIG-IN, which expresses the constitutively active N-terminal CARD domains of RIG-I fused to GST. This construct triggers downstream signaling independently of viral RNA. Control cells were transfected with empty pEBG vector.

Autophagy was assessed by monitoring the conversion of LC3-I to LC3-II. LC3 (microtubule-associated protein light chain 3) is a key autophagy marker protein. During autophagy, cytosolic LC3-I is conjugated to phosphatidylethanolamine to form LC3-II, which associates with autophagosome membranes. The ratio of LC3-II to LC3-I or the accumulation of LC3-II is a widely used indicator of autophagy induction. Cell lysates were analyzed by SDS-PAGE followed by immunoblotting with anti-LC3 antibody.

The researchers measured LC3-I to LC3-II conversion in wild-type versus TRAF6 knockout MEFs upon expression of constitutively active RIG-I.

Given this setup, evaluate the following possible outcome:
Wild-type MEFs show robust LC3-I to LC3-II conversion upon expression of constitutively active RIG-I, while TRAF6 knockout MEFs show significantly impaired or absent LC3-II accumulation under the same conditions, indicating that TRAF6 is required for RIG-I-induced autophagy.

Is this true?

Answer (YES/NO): YES